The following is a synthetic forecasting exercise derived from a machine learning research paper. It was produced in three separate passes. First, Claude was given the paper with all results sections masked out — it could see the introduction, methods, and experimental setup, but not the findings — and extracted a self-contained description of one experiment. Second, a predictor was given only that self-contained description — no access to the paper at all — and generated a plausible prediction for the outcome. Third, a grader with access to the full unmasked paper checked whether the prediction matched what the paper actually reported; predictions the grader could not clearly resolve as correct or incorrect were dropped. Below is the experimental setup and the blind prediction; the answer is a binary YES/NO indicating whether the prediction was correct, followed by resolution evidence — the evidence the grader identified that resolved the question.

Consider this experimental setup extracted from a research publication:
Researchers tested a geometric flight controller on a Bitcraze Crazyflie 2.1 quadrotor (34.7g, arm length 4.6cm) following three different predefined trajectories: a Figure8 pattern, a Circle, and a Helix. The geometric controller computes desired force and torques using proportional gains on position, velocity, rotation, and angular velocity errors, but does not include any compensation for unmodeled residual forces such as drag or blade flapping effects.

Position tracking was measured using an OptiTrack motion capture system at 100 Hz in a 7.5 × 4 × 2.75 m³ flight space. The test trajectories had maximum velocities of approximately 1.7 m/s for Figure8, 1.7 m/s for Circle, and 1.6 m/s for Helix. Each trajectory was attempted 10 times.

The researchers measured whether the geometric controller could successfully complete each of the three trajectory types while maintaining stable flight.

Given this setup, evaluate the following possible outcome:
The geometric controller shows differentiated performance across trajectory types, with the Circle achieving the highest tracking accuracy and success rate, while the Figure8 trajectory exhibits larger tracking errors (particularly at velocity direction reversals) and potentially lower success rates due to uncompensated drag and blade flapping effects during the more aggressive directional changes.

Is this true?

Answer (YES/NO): NO